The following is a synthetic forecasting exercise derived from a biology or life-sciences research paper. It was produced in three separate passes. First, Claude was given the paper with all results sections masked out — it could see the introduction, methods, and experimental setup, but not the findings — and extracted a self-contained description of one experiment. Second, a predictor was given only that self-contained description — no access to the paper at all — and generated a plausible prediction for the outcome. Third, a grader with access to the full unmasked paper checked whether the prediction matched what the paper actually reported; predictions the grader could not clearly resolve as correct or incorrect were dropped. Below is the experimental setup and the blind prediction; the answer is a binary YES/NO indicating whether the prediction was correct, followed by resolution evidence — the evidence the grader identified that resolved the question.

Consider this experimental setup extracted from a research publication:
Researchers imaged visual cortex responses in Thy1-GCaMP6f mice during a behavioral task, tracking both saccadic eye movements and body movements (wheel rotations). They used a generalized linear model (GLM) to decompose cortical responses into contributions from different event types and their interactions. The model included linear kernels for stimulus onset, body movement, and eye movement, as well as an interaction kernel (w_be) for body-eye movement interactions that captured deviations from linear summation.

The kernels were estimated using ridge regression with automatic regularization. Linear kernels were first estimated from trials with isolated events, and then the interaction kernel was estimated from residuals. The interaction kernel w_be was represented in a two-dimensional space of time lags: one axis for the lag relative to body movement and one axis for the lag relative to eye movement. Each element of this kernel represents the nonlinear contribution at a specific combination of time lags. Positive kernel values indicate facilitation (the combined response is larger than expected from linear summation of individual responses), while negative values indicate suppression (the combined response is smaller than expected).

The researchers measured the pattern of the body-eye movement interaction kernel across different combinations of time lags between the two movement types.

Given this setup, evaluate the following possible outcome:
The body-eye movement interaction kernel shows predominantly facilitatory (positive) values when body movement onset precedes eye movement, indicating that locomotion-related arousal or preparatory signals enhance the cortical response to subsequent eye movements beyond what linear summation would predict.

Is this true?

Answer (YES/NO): NO